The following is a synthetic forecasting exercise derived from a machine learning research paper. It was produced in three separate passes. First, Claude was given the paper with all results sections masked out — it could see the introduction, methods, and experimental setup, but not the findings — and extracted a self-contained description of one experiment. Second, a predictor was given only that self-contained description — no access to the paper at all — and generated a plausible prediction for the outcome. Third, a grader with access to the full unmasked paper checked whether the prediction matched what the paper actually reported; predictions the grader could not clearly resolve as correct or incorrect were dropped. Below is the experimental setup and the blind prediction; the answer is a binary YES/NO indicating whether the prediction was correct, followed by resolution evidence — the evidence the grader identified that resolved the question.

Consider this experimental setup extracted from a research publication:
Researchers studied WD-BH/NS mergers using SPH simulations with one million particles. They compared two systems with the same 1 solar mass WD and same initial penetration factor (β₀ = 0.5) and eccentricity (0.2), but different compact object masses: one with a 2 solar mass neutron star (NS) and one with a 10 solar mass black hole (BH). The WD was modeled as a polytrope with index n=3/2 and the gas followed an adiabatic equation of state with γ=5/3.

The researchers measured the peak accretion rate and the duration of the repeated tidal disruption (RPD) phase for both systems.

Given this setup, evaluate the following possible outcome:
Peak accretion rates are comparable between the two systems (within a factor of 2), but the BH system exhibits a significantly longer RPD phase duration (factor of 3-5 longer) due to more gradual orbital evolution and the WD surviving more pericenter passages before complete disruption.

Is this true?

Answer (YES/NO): NO